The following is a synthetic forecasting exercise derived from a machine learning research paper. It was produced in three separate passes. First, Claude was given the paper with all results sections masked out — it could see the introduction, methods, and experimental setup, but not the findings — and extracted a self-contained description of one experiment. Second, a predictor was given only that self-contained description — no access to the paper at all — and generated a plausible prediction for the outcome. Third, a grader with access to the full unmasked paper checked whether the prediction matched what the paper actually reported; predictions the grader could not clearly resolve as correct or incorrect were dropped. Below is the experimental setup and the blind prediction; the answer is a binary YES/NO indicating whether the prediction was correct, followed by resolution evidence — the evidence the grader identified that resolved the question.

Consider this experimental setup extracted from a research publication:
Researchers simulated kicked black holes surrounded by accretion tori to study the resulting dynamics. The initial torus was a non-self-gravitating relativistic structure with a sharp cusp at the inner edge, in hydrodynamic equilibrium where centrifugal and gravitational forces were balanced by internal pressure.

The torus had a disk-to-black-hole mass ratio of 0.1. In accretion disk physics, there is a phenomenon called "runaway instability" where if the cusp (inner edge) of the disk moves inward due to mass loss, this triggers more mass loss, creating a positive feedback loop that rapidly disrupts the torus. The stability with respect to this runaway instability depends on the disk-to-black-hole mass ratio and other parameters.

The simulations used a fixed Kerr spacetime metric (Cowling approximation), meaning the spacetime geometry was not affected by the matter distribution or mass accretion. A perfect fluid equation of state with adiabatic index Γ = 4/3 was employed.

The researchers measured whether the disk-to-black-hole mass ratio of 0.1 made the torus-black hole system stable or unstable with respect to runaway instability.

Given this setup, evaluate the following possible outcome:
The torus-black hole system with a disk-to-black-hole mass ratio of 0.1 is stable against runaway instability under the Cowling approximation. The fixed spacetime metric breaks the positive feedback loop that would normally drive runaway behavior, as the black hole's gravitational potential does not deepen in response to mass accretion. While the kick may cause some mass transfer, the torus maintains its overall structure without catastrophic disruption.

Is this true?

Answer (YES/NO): YES